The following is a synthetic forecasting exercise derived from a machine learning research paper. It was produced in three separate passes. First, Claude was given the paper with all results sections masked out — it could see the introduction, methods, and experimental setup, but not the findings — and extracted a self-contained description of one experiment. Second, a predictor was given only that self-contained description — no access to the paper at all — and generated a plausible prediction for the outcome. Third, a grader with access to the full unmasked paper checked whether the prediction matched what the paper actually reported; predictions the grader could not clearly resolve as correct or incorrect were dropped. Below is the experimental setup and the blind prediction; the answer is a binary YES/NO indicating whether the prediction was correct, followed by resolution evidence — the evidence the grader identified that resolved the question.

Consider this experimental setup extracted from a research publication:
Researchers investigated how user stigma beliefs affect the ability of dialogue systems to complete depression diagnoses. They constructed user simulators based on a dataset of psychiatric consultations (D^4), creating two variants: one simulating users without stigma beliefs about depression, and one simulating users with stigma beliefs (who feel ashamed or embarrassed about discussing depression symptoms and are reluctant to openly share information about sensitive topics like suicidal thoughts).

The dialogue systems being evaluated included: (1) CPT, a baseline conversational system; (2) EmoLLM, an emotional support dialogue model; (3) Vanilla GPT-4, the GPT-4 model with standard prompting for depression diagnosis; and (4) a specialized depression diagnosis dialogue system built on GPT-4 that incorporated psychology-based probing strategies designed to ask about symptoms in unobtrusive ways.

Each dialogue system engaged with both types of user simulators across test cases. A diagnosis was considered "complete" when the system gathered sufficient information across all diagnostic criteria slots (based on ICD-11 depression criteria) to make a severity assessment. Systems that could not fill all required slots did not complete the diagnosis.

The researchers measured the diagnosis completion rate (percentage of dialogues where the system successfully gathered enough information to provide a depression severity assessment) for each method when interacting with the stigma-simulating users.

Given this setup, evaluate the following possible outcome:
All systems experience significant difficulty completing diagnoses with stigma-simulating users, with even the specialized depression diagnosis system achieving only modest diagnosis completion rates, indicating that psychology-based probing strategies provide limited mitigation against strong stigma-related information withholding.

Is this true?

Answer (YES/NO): NO